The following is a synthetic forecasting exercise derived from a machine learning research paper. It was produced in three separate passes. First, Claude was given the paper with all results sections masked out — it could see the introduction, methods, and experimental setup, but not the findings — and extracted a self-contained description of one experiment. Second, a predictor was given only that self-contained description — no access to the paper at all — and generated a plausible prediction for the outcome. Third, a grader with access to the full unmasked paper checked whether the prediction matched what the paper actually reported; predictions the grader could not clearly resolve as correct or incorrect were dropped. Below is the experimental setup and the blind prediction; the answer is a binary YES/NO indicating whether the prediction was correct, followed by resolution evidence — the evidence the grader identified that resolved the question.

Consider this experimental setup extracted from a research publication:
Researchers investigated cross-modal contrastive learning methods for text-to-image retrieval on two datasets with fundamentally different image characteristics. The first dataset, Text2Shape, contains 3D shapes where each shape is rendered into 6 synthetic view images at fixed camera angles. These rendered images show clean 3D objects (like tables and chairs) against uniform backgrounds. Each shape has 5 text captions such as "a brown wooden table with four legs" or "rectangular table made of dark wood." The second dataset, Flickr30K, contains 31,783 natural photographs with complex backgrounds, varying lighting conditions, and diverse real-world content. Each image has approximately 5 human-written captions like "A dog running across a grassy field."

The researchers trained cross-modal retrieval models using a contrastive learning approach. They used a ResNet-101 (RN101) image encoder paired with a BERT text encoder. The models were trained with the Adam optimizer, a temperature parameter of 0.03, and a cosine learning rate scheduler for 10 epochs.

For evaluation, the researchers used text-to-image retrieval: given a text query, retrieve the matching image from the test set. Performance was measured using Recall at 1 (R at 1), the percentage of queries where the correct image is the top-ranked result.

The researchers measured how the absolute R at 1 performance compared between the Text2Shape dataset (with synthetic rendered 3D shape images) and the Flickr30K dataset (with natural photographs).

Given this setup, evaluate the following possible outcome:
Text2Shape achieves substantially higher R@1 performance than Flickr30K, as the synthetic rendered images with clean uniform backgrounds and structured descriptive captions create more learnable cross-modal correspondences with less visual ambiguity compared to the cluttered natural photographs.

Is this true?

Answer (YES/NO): NO